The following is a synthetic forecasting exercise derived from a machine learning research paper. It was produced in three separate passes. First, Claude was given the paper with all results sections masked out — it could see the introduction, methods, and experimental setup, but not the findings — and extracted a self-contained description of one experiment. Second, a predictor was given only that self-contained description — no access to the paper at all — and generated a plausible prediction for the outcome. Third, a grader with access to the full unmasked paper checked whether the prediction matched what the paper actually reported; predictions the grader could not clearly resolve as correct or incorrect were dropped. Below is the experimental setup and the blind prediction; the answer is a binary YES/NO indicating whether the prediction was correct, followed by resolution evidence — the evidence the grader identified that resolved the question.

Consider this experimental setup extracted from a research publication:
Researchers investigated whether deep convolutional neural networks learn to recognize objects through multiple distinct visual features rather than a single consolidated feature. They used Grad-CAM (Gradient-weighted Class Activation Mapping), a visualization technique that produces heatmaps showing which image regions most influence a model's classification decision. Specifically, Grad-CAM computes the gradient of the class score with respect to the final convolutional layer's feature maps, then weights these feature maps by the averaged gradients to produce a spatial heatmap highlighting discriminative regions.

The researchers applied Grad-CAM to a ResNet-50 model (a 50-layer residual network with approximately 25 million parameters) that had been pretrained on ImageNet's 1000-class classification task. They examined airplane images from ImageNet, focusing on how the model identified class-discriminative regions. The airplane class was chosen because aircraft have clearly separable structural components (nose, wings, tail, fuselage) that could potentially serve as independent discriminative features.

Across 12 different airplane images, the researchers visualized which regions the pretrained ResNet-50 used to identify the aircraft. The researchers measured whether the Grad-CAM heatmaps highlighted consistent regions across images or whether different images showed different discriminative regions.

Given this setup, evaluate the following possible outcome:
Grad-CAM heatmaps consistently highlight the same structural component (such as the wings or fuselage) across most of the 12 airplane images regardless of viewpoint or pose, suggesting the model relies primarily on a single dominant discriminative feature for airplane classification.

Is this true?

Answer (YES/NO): NO